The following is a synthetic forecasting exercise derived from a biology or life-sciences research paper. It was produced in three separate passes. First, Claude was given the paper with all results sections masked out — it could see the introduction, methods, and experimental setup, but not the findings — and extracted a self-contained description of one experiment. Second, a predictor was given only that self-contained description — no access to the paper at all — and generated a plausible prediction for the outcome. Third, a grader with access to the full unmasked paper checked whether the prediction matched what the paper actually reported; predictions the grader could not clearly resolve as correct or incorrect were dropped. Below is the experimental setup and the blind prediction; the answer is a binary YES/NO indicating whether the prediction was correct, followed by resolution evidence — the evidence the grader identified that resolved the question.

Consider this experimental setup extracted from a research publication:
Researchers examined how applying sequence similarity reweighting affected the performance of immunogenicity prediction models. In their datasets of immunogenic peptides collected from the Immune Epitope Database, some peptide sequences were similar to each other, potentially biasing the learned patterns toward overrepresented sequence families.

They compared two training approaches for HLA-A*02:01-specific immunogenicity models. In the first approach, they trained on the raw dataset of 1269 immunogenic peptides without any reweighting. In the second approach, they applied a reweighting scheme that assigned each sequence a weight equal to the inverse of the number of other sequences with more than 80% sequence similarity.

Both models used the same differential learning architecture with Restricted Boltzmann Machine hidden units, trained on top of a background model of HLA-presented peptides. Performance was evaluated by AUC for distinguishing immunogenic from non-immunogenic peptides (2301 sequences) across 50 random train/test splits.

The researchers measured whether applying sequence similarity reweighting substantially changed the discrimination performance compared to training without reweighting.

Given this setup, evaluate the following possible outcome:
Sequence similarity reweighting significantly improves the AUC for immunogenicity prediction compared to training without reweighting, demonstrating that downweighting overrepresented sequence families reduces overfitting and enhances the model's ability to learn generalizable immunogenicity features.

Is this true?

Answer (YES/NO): NO